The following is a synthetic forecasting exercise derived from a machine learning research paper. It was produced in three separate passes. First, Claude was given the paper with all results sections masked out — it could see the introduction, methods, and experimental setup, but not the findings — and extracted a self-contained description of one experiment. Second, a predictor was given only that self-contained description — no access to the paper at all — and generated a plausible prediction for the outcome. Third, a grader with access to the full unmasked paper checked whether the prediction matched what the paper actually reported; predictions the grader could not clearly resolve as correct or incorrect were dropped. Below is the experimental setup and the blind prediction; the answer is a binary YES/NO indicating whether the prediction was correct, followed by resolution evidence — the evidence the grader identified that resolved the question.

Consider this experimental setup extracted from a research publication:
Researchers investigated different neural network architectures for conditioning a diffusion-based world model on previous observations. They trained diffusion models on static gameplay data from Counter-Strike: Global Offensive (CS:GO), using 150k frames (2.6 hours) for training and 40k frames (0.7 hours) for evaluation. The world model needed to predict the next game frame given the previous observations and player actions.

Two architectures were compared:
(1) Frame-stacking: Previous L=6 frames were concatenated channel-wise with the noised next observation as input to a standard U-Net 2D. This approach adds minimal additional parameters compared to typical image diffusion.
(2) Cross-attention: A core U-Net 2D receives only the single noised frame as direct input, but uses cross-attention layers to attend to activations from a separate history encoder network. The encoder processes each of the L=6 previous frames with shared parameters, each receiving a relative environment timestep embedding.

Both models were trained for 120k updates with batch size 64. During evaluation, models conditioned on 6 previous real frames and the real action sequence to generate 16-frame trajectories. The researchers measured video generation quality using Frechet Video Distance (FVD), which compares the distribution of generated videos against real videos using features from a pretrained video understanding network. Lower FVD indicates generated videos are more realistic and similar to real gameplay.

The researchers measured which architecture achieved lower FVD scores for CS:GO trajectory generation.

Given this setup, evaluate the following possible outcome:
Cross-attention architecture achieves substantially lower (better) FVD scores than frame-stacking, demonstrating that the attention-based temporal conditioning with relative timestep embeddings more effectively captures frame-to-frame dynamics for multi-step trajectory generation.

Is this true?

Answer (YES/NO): NO